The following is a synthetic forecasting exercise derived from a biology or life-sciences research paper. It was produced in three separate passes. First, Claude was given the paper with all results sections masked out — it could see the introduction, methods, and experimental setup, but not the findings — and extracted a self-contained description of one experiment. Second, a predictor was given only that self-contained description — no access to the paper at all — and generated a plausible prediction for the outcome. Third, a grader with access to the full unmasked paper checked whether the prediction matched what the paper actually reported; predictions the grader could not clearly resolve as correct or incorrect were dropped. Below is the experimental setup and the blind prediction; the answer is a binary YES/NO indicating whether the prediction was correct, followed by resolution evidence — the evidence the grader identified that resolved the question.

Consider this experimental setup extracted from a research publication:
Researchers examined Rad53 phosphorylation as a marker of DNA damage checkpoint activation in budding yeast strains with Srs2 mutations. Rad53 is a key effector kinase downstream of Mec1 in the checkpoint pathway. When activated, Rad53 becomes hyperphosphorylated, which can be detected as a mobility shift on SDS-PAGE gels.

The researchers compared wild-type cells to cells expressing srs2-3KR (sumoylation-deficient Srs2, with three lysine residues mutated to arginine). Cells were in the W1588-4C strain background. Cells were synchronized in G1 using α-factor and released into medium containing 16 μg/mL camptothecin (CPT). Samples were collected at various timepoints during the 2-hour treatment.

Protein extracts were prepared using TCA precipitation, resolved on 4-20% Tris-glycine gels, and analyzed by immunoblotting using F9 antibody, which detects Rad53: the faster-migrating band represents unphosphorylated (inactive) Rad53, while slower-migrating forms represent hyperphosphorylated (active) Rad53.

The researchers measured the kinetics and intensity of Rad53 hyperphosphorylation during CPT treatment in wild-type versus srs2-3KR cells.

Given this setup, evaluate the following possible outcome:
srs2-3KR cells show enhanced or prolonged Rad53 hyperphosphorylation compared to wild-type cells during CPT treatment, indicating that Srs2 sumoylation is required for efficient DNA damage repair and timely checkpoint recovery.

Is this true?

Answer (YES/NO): NO